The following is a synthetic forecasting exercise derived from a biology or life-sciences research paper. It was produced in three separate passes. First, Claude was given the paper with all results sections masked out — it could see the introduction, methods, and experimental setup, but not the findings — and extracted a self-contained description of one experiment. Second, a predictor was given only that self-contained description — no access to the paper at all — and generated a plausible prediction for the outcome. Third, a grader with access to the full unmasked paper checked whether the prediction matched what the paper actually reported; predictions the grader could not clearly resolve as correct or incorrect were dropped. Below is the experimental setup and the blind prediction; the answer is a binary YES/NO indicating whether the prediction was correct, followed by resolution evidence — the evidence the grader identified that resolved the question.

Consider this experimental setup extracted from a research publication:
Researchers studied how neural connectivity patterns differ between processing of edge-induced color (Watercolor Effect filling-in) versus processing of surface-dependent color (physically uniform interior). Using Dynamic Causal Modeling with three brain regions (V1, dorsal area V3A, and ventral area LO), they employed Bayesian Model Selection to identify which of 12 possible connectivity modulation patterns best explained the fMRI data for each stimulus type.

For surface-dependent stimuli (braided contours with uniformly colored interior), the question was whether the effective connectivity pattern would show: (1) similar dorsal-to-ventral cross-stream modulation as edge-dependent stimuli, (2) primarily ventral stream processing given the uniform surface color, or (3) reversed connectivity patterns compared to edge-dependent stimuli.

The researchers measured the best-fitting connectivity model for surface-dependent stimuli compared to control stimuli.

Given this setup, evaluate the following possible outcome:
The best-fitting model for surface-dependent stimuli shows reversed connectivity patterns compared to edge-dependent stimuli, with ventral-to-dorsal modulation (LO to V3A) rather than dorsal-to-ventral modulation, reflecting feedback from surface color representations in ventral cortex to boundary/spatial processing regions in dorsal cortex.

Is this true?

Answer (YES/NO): YES